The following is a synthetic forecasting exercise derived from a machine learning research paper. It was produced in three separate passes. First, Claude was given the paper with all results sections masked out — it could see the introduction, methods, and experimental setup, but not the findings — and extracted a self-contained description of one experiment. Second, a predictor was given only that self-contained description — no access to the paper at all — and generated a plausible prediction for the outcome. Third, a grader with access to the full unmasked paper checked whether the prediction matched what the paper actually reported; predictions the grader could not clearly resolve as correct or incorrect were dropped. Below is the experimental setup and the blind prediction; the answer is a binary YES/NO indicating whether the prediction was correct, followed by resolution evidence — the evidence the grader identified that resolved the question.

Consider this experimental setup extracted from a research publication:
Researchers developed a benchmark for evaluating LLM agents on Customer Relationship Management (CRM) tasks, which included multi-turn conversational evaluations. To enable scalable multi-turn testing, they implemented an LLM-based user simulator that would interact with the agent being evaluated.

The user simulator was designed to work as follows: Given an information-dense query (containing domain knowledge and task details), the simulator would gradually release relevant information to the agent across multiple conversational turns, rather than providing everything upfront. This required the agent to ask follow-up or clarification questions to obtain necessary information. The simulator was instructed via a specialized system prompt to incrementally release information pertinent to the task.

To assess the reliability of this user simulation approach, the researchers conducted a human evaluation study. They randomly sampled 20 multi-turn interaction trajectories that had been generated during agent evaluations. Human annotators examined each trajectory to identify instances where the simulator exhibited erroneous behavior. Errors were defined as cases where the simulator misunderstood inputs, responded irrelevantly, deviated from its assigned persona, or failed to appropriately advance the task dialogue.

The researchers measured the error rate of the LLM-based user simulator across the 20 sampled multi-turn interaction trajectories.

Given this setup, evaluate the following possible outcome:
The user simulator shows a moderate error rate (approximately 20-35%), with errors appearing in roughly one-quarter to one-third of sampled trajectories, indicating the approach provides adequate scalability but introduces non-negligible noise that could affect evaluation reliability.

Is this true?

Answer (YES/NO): NO